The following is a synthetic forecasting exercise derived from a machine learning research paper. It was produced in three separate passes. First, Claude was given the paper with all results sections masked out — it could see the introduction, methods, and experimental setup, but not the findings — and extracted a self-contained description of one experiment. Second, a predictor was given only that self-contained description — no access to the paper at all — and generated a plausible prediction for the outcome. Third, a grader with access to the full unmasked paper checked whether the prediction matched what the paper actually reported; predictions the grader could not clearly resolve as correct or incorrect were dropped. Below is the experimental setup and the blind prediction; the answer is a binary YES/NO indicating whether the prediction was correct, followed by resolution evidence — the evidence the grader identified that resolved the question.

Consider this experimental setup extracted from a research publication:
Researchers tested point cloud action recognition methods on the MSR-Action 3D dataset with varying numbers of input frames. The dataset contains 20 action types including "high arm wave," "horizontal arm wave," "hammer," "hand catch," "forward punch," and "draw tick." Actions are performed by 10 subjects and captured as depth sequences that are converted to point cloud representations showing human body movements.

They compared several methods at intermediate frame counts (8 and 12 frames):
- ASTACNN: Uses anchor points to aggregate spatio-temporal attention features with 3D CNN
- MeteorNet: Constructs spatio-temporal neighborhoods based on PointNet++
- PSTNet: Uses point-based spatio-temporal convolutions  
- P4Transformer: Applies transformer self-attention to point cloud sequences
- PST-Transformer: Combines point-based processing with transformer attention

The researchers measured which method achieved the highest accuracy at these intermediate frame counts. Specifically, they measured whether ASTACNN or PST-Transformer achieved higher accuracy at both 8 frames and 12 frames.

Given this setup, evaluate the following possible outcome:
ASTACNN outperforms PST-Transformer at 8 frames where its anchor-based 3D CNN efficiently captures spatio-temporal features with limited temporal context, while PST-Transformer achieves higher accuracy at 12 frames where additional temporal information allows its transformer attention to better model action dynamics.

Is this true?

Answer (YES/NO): NO